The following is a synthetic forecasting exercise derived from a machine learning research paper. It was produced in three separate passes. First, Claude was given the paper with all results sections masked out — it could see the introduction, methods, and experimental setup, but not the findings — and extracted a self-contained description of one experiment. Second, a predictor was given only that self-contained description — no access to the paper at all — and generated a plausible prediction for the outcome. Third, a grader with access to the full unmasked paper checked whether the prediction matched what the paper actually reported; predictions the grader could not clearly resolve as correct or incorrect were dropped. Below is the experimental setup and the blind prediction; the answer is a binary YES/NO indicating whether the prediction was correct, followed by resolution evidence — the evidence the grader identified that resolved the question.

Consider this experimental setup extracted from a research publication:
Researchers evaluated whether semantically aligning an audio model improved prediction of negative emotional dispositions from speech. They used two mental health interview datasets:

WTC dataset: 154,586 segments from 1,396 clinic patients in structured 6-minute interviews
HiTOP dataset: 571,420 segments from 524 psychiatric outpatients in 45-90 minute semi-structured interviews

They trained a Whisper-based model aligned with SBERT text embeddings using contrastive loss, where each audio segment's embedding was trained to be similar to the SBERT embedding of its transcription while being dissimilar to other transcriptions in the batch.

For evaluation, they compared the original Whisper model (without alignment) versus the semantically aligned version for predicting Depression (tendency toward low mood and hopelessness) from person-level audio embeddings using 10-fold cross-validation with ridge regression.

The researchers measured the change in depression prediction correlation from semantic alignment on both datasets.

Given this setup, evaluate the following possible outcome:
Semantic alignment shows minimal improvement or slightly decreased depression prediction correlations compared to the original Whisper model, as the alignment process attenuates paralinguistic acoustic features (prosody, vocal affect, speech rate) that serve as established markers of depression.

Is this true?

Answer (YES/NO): NO